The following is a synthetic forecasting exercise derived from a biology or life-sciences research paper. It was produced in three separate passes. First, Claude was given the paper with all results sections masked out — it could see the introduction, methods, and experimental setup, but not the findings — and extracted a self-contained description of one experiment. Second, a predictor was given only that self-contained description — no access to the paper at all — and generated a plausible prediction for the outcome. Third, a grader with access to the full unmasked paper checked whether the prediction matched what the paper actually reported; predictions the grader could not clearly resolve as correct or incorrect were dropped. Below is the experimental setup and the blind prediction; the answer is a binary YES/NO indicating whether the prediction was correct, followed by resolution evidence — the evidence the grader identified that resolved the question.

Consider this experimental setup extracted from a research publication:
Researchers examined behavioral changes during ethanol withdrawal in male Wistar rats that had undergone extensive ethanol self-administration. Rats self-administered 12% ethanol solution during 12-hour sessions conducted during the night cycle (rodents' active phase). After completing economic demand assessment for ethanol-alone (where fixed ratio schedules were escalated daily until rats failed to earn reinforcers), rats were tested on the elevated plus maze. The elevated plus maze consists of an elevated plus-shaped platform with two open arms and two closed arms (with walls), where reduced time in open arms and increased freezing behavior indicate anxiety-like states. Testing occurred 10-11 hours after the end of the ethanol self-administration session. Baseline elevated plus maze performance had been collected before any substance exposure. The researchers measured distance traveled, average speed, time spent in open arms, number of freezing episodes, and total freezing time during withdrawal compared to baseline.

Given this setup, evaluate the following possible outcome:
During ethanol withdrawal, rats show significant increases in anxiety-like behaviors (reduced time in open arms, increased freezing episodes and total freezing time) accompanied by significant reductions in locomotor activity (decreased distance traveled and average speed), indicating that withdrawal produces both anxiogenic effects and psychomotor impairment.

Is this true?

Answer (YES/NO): YES